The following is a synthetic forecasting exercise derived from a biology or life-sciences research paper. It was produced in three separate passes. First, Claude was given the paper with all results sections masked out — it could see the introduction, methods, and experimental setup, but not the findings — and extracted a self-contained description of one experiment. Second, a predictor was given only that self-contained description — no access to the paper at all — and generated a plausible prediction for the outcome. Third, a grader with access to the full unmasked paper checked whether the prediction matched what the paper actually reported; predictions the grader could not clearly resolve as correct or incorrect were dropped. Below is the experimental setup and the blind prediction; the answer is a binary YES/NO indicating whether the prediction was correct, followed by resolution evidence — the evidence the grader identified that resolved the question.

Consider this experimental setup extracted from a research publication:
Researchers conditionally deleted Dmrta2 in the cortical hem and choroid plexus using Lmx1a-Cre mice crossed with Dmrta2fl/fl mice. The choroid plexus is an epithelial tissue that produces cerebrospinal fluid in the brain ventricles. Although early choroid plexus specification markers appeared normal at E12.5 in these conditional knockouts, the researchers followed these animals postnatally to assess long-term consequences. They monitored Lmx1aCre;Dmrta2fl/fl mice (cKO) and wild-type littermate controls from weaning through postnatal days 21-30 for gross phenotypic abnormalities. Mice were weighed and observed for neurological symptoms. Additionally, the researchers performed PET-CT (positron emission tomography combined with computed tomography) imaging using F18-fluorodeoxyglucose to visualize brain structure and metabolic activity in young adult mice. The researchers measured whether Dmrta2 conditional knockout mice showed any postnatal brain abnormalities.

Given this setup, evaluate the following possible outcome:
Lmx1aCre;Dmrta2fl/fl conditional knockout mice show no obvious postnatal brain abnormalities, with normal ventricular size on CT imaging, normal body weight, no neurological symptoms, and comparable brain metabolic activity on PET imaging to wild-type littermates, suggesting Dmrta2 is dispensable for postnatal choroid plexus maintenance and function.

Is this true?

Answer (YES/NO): NO